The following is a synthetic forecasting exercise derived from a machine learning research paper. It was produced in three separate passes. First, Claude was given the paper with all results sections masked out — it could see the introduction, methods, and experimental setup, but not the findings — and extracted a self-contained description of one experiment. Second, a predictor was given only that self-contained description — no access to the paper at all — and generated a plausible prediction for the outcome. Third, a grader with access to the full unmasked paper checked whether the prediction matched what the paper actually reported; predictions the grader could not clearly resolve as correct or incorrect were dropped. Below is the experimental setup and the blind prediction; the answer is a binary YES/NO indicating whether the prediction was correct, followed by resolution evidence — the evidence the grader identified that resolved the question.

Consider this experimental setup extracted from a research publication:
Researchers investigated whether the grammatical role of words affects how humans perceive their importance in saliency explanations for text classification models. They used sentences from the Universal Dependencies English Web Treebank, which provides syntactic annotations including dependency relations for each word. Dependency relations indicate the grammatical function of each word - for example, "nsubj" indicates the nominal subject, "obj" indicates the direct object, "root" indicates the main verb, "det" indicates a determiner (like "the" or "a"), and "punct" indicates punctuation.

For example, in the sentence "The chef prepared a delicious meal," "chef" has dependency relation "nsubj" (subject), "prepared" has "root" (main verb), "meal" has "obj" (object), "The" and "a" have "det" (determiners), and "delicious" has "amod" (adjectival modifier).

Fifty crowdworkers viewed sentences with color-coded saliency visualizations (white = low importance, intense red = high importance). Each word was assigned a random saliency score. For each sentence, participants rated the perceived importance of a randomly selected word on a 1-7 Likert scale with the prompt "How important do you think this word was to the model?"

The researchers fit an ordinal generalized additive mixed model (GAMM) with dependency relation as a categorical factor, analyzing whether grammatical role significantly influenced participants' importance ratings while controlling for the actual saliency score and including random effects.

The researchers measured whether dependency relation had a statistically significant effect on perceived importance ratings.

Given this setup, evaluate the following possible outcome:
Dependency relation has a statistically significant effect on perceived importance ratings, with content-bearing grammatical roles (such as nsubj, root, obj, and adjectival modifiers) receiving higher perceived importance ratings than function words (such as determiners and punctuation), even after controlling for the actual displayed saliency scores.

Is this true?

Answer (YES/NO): NO